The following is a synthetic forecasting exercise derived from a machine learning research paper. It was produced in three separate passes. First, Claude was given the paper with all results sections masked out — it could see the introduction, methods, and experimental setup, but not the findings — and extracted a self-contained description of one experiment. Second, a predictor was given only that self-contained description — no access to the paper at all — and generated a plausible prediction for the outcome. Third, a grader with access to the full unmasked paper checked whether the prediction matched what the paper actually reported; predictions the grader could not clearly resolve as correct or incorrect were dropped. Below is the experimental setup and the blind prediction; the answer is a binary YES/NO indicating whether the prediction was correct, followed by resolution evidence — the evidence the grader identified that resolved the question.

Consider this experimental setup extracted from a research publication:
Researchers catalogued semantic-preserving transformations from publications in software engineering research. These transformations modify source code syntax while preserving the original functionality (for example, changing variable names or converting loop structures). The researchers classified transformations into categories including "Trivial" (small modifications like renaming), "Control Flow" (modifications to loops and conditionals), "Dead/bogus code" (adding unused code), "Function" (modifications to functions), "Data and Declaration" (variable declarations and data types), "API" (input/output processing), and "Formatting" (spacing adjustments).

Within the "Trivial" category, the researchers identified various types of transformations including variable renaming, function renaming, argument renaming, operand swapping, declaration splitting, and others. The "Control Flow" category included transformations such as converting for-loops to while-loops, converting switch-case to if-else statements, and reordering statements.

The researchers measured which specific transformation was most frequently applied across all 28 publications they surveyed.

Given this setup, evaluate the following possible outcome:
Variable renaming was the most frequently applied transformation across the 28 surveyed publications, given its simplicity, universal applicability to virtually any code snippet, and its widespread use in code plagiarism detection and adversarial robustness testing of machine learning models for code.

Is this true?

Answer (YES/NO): YES